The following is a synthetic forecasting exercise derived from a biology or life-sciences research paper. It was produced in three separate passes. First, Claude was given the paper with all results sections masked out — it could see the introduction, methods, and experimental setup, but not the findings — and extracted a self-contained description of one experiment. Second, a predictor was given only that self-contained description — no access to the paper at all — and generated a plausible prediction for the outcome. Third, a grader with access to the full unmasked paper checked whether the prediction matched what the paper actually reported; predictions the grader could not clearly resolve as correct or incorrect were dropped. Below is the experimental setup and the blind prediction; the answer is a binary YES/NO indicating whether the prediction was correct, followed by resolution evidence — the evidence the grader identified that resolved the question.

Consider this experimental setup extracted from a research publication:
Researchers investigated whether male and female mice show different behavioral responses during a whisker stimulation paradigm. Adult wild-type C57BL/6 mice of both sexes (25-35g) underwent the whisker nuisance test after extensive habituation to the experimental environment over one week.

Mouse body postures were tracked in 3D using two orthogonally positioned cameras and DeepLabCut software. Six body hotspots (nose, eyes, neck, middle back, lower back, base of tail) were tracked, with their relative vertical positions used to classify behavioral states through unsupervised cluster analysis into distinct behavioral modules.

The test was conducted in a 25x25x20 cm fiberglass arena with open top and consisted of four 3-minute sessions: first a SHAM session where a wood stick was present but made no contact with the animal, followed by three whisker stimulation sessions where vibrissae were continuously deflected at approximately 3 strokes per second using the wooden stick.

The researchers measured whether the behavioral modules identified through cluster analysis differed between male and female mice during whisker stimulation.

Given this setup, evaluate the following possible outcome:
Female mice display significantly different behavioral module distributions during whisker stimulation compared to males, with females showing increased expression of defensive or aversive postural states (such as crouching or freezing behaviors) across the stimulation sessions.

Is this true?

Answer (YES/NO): NO